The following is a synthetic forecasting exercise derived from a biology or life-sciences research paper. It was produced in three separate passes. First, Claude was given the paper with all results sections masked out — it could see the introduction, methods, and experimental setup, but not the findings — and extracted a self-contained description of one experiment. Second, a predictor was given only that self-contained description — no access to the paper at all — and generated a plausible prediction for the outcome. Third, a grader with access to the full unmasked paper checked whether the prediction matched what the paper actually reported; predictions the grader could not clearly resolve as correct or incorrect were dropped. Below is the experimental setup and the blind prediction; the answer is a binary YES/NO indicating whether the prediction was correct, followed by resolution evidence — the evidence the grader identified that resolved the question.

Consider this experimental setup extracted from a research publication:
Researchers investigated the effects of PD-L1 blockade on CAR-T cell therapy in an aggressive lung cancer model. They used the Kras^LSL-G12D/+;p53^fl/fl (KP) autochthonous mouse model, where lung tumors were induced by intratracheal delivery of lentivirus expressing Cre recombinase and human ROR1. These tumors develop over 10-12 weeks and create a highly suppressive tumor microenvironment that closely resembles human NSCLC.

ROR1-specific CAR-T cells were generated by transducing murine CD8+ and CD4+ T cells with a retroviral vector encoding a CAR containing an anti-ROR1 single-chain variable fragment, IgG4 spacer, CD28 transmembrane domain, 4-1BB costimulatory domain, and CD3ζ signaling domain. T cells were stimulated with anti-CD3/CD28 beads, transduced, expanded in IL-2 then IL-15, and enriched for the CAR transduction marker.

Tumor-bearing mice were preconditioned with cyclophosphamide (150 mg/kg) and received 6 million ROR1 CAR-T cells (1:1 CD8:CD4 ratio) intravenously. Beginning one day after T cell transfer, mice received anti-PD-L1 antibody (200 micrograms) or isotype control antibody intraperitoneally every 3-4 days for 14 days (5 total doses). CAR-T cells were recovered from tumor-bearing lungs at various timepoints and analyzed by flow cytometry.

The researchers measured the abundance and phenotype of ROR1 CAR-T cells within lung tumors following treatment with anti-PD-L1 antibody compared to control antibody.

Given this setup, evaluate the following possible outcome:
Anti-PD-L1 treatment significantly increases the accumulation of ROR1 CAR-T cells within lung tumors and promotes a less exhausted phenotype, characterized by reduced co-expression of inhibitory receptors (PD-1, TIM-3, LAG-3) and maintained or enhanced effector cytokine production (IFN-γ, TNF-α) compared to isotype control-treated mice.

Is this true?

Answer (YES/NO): NO